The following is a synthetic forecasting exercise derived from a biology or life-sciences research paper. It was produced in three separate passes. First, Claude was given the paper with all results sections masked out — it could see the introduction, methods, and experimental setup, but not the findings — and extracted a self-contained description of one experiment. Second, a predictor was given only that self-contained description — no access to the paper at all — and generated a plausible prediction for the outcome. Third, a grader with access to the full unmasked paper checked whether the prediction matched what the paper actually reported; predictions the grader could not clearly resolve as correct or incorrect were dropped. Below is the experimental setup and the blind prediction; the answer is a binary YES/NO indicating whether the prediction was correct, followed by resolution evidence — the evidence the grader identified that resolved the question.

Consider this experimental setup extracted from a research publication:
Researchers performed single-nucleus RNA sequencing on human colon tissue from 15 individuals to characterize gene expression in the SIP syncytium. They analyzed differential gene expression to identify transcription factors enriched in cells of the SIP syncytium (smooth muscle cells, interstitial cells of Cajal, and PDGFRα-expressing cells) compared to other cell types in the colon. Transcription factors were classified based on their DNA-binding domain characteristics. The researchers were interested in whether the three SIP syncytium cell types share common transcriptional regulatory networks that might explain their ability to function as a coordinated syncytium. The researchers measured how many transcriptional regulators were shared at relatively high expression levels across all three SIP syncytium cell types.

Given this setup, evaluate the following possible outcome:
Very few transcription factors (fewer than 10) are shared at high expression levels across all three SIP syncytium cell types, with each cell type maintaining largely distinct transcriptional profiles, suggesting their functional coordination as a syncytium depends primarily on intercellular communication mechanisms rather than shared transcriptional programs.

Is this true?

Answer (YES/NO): NO